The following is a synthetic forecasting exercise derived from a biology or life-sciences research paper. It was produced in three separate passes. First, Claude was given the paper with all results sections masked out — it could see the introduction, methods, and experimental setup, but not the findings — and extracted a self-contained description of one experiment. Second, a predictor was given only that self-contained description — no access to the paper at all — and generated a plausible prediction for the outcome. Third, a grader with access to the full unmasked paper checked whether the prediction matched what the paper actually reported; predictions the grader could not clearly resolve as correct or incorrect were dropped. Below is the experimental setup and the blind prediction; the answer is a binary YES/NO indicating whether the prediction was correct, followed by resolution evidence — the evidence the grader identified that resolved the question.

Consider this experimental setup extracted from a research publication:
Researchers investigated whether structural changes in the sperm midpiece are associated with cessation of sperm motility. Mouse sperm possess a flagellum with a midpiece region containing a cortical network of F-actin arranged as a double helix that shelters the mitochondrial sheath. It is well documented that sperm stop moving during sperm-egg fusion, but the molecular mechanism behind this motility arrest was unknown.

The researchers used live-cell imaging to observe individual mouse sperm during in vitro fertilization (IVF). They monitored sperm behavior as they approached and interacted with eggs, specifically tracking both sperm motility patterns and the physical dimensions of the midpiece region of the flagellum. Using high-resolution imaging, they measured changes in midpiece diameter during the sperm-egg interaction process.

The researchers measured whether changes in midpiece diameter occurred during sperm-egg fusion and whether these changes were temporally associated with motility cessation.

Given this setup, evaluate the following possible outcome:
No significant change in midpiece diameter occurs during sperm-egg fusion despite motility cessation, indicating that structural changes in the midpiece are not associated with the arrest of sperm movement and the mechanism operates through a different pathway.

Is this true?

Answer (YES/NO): NO